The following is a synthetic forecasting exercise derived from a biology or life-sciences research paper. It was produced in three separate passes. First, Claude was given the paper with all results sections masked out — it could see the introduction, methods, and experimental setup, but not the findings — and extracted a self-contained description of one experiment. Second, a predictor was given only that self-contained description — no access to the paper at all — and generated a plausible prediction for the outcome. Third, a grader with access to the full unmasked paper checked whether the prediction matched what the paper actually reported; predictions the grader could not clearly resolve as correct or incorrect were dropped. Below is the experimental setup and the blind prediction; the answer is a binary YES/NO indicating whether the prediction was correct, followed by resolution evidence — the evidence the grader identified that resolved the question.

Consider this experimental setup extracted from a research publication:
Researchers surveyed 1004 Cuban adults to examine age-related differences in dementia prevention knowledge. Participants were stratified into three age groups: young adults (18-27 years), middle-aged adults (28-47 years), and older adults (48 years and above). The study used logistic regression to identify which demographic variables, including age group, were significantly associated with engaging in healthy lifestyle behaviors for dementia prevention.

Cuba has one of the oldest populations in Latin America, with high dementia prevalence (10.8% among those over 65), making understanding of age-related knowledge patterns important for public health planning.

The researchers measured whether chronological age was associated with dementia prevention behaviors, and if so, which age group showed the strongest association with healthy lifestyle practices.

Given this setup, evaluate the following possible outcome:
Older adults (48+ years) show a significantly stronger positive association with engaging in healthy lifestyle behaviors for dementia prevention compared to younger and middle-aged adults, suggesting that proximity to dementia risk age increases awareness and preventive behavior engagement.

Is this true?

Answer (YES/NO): YES